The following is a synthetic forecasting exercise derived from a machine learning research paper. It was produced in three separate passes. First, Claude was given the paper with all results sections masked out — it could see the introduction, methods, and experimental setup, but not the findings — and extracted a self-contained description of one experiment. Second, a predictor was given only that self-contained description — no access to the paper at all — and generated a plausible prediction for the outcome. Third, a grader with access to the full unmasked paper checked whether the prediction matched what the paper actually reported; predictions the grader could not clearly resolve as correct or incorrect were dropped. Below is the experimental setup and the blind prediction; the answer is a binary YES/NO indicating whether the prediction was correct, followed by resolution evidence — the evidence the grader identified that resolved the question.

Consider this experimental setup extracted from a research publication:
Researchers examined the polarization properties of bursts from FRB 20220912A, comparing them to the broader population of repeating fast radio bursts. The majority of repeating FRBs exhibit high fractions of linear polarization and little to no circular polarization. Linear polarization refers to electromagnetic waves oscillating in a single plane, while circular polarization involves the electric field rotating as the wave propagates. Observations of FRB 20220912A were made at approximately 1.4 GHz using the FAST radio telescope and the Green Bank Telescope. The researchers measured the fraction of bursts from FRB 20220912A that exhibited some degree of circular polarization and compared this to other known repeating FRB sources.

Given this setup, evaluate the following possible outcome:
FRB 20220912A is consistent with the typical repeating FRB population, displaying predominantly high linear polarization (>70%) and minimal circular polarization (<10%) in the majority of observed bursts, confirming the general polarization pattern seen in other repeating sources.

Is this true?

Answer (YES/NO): NO